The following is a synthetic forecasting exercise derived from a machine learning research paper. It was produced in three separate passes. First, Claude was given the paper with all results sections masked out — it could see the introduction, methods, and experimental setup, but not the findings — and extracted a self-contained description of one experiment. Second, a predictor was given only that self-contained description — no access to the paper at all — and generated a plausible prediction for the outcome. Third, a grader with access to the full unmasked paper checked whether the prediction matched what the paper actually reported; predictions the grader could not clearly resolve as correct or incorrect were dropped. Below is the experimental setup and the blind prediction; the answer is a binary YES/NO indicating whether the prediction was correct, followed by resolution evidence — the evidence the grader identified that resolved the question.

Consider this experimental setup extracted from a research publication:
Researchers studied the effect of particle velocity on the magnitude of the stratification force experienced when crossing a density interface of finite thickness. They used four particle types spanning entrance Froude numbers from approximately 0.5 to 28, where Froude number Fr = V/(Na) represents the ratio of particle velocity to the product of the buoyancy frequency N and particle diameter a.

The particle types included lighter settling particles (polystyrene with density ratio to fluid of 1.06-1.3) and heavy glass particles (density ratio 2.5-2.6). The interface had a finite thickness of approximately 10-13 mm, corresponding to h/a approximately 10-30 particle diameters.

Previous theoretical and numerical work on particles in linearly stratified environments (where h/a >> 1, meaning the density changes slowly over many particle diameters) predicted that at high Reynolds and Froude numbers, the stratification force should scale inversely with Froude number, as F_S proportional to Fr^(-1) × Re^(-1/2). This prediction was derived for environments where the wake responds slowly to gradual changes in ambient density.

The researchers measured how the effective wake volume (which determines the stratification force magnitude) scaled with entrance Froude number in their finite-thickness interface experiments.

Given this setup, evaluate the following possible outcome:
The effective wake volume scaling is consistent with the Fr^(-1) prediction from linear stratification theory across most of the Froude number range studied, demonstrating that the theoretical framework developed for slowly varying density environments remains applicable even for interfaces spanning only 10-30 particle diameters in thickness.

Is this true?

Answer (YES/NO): NO